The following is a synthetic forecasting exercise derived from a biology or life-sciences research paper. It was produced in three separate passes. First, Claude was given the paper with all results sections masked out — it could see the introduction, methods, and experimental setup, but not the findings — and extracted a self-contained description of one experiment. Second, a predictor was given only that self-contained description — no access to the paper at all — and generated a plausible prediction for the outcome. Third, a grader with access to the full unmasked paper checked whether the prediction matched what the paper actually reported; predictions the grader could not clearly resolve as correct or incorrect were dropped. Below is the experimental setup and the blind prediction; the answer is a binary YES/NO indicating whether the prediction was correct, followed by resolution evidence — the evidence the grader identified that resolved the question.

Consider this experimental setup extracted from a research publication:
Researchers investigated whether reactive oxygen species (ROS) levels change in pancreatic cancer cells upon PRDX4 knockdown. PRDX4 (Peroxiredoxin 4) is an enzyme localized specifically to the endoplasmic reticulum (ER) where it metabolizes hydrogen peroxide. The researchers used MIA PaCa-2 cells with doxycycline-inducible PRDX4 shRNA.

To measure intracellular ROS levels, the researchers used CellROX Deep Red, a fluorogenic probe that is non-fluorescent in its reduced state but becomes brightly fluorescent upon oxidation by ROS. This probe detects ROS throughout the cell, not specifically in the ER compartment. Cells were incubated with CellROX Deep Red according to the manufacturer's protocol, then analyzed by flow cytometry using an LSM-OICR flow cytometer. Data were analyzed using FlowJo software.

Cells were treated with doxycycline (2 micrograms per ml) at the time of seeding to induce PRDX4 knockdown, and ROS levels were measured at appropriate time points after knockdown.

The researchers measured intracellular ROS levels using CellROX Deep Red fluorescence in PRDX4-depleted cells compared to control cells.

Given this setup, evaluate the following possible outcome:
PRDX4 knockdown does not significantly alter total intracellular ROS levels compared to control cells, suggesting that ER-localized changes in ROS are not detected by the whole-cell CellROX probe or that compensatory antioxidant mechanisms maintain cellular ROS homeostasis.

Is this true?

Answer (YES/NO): NO